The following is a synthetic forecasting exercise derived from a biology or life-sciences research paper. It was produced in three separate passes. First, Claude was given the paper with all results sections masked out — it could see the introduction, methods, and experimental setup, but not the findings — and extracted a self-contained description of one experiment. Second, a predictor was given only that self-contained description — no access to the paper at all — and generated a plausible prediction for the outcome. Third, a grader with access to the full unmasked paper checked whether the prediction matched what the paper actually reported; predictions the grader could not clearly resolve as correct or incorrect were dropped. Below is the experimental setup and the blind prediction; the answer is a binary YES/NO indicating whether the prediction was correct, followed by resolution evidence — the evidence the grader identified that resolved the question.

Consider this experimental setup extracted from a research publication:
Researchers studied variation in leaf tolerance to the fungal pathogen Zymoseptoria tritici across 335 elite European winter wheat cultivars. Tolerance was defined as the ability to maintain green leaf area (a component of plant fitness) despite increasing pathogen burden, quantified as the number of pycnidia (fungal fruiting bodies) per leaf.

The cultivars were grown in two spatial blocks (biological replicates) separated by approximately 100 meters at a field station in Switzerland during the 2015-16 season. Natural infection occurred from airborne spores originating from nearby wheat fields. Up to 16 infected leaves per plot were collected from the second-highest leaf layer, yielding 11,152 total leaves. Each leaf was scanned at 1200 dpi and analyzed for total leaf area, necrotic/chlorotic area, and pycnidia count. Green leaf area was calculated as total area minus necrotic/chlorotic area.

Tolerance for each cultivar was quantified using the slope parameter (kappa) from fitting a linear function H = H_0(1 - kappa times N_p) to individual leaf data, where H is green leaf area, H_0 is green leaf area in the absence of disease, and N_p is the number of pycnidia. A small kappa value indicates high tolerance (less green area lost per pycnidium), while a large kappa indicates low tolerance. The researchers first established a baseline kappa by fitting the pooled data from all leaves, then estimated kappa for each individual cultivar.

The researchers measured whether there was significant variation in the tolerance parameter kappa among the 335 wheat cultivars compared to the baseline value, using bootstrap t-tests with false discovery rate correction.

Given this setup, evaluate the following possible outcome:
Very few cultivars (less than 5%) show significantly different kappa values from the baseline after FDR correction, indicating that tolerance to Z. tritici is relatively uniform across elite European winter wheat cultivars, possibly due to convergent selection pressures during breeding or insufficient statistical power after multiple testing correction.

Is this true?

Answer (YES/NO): NO